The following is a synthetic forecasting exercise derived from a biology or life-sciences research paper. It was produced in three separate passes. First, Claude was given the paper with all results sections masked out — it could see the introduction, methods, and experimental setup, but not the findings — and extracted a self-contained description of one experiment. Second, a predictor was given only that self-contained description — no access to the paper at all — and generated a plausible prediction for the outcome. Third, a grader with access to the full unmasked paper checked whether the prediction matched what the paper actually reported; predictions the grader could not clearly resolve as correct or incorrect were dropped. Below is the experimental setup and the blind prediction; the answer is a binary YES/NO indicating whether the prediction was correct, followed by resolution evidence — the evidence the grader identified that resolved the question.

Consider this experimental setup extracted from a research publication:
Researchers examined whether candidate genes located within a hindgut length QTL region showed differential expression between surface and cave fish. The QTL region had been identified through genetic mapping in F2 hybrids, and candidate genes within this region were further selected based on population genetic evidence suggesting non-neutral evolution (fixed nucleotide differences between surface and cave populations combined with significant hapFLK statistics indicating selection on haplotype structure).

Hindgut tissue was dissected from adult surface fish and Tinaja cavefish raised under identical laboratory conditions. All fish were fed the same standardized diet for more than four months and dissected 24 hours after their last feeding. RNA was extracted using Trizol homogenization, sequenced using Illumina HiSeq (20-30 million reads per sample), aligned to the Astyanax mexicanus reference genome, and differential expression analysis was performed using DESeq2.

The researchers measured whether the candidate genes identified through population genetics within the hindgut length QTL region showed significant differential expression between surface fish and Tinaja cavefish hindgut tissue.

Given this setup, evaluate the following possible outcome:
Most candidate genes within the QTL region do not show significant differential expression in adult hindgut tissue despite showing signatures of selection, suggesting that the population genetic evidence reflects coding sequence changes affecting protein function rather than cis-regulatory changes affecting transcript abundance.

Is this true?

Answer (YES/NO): NO